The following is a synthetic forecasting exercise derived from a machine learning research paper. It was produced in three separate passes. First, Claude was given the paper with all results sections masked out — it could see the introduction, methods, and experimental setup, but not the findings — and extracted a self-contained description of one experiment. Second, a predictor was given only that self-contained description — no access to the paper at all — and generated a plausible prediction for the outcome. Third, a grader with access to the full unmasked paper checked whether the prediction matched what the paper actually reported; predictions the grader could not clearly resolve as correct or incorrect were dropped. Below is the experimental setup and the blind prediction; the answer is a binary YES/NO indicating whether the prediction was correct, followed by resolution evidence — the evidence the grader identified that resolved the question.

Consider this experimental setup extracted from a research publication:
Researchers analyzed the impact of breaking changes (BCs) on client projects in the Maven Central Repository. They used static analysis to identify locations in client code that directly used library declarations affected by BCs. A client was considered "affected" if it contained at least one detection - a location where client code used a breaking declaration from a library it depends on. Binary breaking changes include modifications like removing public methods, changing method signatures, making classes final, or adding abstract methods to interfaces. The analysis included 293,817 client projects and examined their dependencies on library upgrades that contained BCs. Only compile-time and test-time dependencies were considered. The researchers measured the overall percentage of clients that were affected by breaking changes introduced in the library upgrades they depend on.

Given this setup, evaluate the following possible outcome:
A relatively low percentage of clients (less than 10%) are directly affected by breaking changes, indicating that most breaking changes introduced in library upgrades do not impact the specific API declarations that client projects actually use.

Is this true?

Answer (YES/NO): YES